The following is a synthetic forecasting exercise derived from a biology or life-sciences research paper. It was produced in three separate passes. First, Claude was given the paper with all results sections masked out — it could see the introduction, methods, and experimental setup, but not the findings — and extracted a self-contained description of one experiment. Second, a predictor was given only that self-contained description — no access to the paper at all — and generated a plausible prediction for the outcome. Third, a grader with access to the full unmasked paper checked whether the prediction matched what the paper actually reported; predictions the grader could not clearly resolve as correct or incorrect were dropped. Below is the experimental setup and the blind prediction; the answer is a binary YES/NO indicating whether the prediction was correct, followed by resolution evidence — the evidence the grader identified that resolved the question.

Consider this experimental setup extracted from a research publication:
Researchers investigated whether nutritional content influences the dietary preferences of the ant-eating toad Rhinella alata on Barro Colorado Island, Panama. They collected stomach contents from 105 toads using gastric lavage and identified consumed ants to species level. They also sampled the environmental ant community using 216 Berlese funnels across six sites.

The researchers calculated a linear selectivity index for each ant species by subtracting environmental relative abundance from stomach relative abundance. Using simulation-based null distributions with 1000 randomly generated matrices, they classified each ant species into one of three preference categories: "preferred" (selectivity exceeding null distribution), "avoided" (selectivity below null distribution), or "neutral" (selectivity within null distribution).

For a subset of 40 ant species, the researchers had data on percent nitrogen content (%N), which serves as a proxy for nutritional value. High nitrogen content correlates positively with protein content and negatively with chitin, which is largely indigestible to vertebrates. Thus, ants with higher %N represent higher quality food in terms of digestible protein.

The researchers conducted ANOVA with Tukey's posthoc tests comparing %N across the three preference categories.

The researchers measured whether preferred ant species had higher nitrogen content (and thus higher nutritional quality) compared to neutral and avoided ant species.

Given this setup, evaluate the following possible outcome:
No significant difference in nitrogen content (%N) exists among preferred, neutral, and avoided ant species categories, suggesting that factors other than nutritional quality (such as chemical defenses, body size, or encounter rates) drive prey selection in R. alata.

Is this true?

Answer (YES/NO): YES